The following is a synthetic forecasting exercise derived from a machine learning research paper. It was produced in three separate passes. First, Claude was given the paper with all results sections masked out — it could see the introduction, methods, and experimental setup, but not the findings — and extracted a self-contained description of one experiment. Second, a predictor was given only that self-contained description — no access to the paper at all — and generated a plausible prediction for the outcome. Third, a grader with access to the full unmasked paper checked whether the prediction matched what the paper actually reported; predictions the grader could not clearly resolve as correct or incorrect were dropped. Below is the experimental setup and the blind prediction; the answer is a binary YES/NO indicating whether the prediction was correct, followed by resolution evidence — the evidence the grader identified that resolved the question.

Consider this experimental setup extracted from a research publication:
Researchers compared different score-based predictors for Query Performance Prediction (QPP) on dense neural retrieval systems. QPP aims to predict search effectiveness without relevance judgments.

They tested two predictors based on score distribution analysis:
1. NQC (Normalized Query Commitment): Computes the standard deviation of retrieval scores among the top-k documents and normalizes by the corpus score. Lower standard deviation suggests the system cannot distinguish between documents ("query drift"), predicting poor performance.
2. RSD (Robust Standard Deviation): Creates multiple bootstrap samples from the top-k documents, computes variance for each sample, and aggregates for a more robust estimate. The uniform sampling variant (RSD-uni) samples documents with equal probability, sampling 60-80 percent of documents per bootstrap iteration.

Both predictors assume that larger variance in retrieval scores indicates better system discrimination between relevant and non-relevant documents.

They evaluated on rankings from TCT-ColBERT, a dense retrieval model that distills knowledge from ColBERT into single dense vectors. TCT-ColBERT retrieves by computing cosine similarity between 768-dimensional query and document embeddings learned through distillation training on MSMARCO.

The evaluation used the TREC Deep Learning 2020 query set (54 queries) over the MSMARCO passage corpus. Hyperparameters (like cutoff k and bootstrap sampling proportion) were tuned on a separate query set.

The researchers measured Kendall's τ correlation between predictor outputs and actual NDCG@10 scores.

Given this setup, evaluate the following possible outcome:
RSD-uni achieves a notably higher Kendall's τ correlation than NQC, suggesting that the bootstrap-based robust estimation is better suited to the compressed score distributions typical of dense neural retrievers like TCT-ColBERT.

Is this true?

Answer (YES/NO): YES